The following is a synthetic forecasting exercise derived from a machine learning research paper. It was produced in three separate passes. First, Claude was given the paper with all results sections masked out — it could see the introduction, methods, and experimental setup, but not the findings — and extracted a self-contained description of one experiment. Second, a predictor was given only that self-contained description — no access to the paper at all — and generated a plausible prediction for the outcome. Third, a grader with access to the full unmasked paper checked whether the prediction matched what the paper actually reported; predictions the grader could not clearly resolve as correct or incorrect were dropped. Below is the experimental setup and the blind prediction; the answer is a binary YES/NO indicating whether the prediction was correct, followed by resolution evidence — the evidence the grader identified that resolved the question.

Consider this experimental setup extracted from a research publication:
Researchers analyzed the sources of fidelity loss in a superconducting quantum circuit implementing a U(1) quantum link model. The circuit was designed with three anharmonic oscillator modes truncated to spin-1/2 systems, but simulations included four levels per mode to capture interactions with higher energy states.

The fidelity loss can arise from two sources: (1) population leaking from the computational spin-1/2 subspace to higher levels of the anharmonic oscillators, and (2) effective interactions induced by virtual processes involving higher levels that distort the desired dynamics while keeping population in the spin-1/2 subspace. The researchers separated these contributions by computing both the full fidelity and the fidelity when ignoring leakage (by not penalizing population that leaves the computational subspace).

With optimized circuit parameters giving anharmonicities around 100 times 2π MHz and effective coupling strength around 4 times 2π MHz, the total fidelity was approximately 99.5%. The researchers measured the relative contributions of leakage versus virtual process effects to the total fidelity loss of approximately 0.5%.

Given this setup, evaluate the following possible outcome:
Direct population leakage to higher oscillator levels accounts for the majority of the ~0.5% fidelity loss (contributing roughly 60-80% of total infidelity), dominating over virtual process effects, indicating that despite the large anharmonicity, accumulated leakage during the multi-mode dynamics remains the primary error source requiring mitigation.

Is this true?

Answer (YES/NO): YES